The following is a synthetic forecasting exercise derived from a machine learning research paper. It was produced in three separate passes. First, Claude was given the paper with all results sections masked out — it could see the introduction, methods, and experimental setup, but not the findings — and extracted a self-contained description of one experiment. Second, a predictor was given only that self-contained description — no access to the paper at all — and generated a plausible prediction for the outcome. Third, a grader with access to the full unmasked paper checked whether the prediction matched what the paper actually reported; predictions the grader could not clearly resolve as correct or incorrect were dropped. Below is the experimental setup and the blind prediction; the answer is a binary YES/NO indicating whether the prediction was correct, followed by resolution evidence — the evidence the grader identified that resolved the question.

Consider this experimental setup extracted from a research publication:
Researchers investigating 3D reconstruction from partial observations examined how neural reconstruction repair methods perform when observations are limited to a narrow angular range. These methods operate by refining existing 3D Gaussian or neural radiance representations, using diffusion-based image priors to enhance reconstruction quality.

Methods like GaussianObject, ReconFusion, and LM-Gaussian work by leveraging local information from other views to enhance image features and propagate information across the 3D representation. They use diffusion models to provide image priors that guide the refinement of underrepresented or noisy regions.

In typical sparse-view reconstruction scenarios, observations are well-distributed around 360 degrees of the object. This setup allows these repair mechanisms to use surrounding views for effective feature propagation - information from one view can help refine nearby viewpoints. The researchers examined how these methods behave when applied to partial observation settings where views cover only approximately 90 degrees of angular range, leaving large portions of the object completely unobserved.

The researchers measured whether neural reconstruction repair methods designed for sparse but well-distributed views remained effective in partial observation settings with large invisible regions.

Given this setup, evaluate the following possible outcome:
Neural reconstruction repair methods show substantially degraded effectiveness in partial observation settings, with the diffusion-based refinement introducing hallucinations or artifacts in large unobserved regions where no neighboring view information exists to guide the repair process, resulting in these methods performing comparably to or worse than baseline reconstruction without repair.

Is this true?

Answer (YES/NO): YES